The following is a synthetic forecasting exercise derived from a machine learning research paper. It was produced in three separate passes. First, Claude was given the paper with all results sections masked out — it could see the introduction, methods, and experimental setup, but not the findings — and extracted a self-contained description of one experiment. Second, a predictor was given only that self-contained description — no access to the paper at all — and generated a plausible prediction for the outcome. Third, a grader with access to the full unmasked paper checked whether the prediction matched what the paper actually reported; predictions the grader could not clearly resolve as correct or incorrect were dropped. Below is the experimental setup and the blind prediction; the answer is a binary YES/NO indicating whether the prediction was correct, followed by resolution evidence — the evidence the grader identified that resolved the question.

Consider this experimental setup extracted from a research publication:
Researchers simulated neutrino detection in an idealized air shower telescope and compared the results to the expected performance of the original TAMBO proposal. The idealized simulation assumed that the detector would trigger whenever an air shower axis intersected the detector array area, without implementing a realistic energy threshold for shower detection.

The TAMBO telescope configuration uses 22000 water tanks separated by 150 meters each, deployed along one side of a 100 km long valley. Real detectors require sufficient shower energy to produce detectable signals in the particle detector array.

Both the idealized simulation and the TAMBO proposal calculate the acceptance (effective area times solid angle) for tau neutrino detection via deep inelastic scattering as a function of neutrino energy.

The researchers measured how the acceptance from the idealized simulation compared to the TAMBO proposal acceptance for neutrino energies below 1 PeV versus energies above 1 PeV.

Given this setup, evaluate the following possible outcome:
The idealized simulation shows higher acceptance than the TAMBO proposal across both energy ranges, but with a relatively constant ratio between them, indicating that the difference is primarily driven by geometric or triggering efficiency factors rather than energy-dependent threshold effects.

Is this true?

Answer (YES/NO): NO